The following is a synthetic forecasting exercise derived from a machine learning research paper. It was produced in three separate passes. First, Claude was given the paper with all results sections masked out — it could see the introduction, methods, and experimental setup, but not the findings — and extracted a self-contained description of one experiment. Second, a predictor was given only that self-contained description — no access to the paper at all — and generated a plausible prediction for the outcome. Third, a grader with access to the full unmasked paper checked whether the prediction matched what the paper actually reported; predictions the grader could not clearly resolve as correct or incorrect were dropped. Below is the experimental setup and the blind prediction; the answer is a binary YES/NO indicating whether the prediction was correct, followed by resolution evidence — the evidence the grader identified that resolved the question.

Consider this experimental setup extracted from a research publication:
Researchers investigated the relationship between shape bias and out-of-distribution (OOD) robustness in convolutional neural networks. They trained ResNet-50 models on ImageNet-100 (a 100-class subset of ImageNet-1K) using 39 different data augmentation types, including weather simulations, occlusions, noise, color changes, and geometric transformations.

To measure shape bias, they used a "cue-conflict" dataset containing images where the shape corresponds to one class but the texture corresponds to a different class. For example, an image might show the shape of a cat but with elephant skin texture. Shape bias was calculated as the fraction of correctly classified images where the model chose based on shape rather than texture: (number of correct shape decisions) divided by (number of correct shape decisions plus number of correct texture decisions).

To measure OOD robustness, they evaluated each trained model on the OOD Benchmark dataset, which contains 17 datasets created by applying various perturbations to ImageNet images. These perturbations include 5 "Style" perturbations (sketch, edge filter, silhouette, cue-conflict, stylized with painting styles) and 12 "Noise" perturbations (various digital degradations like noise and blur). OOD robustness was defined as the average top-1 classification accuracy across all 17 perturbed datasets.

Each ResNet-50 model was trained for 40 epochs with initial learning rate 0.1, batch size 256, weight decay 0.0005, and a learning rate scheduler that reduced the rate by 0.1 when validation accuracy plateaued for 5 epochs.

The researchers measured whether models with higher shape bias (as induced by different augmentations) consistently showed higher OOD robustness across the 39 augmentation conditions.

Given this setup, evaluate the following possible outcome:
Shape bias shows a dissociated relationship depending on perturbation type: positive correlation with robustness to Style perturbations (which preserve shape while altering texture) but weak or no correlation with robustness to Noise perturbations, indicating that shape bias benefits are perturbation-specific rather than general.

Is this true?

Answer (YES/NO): NO